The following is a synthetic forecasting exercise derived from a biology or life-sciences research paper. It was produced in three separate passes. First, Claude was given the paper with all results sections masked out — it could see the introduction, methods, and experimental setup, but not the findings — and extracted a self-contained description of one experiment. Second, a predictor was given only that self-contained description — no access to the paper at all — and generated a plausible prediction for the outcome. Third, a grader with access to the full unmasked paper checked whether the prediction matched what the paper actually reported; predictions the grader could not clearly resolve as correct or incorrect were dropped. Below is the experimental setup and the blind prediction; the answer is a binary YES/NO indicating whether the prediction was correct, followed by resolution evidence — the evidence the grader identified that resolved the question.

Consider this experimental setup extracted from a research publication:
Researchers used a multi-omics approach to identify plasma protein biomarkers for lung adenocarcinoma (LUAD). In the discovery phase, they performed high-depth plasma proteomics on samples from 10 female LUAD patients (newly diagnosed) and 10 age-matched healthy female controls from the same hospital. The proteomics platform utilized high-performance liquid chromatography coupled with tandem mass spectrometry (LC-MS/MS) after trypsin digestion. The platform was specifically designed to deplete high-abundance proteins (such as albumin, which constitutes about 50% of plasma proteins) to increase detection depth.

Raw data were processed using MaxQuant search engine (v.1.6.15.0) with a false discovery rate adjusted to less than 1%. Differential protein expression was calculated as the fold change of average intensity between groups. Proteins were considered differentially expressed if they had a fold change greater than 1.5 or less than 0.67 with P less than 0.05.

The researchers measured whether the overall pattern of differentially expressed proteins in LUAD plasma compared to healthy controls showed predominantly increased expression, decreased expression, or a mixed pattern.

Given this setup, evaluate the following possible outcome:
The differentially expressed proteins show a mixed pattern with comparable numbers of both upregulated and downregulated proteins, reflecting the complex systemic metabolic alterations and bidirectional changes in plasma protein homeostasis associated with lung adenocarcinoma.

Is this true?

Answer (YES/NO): NO